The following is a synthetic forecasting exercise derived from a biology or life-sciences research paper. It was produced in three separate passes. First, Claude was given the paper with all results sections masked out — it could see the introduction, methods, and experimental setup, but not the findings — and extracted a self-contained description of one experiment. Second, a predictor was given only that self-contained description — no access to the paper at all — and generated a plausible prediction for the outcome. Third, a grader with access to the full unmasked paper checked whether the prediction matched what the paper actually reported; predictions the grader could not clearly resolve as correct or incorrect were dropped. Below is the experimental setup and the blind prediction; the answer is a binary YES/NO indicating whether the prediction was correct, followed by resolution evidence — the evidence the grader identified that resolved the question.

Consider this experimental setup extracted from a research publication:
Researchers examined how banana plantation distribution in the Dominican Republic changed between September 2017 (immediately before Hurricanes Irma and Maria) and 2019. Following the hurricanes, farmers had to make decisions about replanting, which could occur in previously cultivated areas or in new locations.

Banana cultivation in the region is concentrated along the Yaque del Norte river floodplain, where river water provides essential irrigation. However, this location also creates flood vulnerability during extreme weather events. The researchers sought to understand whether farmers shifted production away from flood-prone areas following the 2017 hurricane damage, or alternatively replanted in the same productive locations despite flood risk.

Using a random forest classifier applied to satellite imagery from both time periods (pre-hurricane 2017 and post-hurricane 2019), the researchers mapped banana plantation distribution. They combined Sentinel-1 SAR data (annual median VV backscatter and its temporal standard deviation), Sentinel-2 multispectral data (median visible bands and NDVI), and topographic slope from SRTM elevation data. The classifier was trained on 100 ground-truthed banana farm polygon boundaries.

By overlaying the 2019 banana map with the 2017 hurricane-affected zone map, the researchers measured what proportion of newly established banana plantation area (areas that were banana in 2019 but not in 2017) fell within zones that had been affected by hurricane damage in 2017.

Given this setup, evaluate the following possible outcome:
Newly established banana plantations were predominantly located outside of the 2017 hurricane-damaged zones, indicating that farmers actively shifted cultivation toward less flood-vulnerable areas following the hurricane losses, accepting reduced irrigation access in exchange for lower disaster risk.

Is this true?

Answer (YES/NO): NO